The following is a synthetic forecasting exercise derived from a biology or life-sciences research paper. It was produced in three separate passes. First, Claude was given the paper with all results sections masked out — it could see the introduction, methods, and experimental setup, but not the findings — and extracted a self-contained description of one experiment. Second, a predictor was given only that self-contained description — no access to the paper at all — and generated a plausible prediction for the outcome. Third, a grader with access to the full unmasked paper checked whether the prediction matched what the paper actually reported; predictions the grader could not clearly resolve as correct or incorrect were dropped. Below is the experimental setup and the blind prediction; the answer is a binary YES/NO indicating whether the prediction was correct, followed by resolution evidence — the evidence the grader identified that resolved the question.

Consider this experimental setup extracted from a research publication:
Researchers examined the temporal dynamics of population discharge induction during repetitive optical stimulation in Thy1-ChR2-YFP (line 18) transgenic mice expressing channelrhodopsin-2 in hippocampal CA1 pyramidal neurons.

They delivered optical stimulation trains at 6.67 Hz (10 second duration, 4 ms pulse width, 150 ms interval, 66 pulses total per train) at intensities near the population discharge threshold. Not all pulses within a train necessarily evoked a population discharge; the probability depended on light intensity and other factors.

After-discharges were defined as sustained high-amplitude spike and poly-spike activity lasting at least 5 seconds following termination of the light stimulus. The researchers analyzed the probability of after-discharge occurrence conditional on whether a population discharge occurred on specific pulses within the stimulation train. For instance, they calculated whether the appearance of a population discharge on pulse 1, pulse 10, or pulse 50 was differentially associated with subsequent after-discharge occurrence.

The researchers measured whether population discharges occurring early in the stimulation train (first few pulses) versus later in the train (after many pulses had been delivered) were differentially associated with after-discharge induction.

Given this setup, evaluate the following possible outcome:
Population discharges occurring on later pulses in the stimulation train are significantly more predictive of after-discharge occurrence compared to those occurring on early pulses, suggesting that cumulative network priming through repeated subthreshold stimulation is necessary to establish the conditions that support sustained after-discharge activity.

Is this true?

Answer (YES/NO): NO